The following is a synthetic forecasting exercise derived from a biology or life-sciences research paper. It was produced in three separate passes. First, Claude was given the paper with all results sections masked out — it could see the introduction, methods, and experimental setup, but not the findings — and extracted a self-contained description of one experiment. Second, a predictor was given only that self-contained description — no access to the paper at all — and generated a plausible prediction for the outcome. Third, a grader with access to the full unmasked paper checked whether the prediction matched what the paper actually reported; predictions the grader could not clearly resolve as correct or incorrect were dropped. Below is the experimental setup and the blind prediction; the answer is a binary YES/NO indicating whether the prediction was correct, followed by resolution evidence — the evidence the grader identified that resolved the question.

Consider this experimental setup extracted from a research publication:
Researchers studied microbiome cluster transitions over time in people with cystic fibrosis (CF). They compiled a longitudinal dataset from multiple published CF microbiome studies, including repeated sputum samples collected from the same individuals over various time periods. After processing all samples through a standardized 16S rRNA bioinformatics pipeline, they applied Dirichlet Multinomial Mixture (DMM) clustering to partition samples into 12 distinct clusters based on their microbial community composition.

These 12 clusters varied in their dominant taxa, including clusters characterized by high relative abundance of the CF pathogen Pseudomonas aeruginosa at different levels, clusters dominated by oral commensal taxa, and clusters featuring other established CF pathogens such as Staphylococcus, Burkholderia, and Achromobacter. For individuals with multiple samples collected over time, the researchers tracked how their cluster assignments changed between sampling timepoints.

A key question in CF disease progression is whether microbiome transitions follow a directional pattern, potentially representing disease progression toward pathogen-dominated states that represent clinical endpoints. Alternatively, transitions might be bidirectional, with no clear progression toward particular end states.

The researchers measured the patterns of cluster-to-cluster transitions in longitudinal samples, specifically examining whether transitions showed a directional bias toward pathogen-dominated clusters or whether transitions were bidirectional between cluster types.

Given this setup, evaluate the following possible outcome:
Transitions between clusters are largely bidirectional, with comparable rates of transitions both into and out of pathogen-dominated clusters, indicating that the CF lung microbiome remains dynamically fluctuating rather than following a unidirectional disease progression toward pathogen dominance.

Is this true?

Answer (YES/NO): YES